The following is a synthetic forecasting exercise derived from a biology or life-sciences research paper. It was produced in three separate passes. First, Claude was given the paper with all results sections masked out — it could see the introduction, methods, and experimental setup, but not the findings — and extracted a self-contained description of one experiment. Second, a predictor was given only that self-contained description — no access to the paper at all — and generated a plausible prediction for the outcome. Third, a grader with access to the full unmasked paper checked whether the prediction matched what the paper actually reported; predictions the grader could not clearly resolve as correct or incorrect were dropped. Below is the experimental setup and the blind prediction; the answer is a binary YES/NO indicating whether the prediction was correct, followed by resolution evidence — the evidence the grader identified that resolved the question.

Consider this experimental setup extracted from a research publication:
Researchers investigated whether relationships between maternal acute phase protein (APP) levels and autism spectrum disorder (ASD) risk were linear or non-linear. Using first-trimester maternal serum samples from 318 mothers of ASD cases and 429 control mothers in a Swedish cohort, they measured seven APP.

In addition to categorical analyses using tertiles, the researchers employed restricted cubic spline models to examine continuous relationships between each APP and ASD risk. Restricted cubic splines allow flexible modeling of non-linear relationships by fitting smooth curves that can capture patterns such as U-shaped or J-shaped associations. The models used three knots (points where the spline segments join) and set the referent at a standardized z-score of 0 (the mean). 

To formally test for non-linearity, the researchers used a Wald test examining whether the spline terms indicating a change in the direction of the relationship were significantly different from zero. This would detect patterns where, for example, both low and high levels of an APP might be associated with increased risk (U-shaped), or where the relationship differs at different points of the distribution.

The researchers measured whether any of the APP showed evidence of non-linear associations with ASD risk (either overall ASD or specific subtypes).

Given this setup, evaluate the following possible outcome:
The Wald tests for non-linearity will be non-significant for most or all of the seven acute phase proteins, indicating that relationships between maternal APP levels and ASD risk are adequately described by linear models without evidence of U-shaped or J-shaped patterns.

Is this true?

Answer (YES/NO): NO